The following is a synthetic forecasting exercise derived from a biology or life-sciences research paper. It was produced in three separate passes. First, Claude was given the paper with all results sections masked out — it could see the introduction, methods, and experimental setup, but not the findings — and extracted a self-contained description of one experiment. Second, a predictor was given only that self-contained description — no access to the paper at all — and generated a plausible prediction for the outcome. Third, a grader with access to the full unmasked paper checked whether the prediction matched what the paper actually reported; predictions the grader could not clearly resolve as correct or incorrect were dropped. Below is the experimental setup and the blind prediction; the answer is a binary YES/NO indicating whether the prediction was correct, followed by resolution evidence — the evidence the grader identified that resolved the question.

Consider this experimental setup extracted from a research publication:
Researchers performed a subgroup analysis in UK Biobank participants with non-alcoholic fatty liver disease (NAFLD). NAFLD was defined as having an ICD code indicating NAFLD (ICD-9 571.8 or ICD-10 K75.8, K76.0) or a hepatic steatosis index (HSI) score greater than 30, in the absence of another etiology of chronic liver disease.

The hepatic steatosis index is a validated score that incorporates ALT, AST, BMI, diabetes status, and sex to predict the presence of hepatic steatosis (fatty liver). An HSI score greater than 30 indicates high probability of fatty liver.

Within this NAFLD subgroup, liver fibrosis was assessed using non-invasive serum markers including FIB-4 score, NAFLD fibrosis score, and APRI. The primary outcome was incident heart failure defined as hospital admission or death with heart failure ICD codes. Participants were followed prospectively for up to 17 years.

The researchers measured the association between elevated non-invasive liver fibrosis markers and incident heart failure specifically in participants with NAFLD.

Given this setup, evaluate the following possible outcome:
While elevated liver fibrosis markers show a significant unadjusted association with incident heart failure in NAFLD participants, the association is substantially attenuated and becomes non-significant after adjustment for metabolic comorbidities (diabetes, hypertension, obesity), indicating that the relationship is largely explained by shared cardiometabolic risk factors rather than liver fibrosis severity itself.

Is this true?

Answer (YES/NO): NO